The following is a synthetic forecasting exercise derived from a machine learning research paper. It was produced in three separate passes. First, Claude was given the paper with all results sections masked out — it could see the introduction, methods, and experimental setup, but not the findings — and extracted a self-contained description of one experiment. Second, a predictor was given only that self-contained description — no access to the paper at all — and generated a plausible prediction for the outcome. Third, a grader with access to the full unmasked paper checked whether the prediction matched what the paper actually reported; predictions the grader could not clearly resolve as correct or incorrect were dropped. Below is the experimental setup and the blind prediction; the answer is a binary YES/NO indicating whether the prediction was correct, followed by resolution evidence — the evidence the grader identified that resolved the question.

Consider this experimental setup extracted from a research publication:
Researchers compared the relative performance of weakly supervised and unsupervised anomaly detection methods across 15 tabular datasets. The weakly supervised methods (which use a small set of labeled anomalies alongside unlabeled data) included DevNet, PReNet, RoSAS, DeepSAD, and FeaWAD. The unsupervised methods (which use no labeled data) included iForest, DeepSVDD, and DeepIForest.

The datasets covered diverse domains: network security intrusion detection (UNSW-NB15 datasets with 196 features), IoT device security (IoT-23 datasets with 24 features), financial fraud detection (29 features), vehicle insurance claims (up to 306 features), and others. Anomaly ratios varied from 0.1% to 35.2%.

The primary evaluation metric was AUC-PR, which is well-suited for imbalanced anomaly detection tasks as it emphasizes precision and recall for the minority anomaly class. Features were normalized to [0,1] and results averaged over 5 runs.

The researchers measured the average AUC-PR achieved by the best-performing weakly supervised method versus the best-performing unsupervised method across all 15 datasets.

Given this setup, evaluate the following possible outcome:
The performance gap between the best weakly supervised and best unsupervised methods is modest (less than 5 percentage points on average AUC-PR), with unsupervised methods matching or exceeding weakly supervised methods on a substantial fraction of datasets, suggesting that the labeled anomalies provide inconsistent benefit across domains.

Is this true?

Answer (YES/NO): NO